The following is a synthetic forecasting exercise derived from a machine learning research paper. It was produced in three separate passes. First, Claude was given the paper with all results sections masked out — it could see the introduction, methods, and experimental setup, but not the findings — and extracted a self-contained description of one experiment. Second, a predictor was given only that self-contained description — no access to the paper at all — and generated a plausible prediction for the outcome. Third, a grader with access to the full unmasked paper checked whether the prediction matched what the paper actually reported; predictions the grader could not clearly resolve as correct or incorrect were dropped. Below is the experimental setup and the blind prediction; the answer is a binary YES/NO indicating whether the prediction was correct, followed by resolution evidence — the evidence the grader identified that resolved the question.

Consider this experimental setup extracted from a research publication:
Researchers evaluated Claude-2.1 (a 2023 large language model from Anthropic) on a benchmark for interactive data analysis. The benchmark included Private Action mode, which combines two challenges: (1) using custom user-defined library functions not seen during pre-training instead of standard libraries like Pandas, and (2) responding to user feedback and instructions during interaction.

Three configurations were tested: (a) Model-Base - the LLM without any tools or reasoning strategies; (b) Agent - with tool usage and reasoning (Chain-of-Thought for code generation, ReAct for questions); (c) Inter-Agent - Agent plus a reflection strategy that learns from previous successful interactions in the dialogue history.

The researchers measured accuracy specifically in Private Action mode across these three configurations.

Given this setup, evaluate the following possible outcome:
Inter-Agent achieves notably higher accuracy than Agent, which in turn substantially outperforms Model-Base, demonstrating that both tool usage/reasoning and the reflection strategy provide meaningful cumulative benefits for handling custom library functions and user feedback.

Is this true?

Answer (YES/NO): NO